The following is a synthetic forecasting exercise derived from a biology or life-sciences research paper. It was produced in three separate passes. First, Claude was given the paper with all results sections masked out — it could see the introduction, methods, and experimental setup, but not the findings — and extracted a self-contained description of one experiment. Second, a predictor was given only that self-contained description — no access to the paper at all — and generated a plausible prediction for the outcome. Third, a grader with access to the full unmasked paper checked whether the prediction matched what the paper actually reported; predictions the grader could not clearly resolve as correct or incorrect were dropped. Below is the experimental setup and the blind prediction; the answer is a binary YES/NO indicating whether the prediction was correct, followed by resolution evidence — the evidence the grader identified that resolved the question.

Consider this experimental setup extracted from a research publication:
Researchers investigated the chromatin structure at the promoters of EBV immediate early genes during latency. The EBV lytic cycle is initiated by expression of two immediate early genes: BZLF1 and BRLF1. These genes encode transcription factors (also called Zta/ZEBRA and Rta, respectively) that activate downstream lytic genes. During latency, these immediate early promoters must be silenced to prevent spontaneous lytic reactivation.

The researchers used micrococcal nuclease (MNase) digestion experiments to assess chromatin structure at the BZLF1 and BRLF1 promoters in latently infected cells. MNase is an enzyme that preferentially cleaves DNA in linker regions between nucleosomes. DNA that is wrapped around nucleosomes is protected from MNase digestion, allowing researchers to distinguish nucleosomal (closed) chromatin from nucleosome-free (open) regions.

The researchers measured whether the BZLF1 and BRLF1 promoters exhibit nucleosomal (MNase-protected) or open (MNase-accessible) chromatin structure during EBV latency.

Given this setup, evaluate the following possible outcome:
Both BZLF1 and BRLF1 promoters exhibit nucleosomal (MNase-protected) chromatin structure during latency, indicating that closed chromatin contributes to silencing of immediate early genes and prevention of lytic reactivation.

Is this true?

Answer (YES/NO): YES